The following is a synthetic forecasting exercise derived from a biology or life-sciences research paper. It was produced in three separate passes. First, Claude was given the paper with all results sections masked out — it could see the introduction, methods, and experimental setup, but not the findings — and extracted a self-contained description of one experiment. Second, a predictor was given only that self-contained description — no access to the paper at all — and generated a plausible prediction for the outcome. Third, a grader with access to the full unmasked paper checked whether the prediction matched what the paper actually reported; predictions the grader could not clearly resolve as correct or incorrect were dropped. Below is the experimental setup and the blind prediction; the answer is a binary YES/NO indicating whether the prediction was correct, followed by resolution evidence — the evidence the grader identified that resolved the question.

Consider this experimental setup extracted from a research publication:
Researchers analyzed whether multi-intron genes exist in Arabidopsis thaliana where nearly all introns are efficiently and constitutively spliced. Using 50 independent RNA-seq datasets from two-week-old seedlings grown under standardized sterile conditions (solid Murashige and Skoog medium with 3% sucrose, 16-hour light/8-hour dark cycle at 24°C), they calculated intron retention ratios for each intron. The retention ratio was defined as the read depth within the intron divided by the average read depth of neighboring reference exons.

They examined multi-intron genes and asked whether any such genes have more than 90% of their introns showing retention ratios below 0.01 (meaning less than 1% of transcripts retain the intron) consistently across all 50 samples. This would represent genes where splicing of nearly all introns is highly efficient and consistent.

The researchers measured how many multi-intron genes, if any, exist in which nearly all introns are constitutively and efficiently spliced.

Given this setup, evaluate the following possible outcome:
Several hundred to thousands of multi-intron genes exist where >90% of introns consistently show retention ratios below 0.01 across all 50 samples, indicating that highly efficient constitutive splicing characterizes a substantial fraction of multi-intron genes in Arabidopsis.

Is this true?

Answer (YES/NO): NO